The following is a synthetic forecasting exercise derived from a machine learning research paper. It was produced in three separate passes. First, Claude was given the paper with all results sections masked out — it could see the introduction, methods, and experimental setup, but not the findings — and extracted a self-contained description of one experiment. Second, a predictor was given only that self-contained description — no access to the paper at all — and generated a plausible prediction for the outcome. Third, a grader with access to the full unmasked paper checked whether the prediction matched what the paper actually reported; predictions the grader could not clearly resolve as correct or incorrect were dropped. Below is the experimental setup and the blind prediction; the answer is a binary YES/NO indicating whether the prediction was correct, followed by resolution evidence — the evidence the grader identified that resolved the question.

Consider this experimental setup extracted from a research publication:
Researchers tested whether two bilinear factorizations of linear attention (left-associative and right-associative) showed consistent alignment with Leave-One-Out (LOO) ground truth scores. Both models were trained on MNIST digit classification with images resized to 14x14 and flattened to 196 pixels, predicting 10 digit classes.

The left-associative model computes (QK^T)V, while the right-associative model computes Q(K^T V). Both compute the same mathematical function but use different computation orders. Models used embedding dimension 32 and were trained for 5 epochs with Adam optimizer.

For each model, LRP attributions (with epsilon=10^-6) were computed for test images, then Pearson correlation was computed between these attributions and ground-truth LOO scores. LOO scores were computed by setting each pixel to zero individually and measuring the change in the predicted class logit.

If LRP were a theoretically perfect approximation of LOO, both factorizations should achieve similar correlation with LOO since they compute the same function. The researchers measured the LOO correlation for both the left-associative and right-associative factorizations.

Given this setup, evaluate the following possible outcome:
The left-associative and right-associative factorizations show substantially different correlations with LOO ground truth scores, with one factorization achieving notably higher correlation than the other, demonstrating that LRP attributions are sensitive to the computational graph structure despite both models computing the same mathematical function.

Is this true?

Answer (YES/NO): YES